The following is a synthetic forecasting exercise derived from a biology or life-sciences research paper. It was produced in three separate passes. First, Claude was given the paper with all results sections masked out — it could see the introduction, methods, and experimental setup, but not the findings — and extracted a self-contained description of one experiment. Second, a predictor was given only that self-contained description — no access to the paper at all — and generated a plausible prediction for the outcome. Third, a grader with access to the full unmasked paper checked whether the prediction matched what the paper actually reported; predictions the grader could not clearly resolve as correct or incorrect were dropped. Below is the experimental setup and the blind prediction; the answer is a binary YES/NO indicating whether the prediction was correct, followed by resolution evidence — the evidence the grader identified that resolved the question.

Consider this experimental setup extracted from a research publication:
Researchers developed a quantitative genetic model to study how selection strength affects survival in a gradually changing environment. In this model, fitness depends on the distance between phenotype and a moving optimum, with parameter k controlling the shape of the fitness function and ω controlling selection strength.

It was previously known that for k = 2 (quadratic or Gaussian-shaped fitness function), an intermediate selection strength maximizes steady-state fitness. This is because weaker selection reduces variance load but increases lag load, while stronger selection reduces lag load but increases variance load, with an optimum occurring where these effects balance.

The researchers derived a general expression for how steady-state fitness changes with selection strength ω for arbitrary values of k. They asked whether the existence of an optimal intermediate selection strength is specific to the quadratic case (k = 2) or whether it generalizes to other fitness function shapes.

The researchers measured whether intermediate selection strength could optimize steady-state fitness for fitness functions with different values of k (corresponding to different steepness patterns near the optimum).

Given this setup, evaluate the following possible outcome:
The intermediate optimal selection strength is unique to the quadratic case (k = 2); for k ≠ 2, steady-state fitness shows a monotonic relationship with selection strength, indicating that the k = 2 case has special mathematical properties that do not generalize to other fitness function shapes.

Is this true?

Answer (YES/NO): NO